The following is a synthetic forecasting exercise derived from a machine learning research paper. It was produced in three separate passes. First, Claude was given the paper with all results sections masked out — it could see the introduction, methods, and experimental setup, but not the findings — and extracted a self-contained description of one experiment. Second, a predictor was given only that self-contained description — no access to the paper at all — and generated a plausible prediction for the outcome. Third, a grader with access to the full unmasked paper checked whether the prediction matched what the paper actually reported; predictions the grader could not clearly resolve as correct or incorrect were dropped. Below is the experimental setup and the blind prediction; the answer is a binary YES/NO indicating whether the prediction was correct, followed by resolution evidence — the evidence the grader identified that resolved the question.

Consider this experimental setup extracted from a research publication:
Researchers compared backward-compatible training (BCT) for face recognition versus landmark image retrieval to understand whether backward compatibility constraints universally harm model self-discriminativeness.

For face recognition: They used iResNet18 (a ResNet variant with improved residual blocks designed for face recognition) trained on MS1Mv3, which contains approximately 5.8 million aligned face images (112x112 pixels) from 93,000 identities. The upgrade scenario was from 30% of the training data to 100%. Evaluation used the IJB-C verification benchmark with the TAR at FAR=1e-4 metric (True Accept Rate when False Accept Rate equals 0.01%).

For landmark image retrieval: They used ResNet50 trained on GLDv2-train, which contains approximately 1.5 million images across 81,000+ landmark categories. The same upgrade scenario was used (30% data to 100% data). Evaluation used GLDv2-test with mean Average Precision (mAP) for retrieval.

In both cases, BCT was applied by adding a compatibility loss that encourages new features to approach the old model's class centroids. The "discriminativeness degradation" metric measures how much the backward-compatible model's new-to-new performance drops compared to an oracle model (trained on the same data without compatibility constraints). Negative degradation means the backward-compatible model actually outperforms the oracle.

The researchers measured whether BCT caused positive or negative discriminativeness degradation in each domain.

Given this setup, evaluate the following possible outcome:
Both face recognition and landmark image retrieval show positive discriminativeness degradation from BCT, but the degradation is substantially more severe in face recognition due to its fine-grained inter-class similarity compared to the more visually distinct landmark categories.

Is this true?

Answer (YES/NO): NO